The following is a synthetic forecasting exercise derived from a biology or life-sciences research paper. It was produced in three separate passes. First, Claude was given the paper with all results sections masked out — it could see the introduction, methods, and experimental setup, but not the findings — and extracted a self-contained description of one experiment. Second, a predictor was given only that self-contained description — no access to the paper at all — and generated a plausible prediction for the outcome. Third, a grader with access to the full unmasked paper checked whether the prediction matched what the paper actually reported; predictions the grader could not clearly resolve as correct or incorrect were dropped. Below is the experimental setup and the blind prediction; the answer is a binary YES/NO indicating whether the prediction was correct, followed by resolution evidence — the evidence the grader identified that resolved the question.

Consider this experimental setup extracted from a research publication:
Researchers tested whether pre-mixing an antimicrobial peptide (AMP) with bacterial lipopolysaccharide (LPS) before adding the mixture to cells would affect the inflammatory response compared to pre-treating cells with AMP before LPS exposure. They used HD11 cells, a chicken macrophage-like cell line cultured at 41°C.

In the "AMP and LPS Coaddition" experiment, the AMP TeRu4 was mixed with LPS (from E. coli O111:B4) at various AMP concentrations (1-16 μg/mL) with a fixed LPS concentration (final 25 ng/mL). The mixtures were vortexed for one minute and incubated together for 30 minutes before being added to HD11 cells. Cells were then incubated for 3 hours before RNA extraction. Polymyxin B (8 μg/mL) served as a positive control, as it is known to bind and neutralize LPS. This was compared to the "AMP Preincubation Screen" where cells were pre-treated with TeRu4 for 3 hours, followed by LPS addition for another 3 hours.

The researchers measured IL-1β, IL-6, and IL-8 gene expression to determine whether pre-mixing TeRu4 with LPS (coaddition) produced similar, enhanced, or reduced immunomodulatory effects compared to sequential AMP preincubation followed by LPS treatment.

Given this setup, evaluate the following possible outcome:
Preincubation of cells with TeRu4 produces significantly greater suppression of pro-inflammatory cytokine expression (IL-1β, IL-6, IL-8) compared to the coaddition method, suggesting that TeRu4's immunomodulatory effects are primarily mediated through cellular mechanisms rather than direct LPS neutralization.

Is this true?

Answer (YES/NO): NO